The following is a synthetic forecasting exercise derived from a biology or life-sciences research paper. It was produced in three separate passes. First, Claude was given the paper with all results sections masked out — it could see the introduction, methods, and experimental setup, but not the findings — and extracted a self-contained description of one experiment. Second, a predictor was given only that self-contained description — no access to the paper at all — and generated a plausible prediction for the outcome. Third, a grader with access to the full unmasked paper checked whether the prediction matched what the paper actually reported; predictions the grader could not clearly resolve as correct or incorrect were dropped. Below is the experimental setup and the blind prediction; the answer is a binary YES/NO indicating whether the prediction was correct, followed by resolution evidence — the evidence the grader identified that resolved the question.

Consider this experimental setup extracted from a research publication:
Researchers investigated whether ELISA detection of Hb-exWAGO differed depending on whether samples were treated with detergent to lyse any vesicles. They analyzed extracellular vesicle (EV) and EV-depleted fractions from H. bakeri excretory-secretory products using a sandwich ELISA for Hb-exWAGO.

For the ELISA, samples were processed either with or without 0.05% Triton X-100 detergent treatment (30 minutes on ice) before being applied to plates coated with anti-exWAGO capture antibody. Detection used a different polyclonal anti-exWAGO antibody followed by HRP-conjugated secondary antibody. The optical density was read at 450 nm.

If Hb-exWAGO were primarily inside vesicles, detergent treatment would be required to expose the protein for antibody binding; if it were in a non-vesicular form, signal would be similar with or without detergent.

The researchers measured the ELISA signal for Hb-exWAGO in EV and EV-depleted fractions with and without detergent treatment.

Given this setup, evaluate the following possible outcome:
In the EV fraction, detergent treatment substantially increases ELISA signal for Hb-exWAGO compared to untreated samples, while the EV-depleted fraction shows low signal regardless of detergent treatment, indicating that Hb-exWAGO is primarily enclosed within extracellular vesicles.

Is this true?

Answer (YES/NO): NO